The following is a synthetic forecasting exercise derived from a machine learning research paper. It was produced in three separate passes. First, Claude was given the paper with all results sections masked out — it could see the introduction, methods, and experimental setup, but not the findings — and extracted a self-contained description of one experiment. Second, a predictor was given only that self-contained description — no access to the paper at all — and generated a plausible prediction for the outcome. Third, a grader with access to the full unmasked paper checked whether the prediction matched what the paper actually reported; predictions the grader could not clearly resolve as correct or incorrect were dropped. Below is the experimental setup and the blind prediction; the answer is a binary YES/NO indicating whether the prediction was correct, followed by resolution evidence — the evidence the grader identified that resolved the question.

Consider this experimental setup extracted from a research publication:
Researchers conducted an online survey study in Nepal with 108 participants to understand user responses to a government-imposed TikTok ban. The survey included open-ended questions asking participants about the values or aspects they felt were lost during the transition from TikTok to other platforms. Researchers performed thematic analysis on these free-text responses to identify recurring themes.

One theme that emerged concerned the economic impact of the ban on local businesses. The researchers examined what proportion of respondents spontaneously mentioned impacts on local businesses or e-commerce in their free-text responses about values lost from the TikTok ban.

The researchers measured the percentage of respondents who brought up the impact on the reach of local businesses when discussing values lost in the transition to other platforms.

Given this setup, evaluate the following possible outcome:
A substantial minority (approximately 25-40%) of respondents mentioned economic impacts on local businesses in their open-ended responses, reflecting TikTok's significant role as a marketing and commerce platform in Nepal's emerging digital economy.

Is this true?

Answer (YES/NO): NO